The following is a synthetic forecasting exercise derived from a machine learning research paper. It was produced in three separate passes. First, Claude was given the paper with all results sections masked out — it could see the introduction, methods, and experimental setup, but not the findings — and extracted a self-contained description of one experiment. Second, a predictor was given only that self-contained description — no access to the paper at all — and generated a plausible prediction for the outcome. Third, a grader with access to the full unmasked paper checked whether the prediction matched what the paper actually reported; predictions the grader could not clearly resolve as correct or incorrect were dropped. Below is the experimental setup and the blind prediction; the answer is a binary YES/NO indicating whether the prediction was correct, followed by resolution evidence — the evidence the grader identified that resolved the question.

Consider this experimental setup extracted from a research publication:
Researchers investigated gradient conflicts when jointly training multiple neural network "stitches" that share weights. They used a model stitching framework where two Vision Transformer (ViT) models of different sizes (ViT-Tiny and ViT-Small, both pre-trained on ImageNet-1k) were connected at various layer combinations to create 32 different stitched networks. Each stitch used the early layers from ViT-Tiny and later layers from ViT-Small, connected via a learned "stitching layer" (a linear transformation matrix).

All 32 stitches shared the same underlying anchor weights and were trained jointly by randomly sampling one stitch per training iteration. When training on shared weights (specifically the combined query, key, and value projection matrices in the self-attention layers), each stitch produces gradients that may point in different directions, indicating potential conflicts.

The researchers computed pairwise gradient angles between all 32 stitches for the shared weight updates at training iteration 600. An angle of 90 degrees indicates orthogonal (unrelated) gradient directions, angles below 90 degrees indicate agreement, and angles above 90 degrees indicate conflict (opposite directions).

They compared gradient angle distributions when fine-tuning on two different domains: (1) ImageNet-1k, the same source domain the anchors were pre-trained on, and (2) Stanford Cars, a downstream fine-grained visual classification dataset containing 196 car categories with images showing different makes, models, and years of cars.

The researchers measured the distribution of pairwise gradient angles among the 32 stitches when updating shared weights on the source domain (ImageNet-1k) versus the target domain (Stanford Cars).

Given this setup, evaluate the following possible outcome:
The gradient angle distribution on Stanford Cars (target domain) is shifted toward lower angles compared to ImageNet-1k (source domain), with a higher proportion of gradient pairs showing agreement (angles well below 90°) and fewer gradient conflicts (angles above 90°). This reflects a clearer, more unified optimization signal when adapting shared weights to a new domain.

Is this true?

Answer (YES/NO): NO